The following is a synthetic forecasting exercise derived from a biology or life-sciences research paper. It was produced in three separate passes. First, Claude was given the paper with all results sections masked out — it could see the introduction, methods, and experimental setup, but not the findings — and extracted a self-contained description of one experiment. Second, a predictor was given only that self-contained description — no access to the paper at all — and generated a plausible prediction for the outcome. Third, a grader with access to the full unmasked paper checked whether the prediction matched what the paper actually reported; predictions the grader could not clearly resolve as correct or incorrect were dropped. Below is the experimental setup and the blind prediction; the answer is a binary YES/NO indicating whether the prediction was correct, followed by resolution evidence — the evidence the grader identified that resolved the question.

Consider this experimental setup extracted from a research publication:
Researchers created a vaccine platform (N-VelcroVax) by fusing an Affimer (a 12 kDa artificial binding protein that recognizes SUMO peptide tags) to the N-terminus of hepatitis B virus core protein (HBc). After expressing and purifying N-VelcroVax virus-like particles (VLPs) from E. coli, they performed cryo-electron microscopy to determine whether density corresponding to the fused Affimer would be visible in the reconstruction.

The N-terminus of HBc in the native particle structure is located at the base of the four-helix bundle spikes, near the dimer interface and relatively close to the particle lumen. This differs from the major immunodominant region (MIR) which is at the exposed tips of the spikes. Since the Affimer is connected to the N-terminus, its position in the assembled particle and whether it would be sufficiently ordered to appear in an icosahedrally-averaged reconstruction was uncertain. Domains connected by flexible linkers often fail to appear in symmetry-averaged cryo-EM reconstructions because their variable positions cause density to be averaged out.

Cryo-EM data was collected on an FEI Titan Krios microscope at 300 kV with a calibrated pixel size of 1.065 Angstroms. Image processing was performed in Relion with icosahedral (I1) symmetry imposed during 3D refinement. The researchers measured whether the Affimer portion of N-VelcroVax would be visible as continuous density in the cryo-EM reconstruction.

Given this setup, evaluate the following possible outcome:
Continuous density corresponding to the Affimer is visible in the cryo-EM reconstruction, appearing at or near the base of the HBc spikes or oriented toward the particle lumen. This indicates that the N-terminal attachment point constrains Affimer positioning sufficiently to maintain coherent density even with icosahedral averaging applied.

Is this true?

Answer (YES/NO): YES